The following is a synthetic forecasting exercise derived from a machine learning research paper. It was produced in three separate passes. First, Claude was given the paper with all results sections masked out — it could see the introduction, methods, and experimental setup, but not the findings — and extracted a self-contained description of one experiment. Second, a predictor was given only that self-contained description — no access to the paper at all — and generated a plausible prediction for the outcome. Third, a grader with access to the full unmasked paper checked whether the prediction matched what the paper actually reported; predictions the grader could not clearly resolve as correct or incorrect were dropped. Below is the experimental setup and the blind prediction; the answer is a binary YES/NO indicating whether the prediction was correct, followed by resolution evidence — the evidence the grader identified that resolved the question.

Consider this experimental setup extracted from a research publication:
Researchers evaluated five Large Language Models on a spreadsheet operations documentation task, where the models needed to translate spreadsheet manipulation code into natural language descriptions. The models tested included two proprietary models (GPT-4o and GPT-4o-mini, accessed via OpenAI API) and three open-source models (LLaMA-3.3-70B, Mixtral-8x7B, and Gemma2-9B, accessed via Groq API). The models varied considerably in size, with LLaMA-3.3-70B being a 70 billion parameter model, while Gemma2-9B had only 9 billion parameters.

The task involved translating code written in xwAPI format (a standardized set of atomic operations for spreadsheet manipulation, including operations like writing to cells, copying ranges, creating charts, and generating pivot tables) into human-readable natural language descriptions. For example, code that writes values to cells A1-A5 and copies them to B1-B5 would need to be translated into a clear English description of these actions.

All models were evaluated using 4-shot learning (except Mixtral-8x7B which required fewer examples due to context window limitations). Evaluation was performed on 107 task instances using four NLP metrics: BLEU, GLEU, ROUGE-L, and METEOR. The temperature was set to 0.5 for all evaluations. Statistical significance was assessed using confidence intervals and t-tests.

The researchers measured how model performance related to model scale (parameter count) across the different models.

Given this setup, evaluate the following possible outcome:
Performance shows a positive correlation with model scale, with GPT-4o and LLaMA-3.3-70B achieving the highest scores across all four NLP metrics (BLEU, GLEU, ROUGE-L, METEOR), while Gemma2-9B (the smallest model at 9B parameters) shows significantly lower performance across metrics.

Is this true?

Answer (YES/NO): NO